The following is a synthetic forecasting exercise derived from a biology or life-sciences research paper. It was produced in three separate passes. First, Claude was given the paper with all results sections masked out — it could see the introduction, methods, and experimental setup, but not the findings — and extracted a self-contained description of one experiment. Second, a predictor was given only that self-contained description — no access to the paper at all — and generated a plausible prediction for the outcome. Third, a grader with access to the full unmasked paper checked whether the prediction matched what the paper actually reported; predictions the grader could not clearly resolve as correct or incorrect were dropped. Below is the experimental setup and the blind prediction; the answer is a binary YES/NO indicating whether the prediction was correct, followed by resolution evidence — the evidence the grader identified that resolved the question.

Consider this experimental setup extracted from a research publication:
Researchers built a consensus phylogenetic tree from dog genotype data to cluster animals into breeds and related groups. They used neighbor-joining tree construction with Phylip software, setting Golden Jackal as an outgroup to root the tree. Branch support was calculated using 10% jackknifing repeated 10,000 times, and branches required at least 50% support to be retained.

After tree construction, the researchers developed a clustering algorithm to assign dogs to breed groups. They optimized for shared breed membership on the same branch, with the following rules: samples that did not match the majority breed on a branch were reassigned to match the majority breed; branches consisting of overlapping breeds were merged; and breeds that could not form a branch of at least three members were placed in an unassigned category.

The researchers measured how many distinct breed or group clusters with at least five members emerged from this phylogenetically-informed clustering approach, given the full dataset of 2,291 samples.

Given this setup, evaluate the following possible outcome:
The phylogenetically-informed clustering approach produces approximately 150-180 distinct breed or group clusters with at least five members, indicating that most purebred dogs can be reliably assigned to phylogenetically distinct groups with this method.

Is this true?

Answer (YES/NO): NO